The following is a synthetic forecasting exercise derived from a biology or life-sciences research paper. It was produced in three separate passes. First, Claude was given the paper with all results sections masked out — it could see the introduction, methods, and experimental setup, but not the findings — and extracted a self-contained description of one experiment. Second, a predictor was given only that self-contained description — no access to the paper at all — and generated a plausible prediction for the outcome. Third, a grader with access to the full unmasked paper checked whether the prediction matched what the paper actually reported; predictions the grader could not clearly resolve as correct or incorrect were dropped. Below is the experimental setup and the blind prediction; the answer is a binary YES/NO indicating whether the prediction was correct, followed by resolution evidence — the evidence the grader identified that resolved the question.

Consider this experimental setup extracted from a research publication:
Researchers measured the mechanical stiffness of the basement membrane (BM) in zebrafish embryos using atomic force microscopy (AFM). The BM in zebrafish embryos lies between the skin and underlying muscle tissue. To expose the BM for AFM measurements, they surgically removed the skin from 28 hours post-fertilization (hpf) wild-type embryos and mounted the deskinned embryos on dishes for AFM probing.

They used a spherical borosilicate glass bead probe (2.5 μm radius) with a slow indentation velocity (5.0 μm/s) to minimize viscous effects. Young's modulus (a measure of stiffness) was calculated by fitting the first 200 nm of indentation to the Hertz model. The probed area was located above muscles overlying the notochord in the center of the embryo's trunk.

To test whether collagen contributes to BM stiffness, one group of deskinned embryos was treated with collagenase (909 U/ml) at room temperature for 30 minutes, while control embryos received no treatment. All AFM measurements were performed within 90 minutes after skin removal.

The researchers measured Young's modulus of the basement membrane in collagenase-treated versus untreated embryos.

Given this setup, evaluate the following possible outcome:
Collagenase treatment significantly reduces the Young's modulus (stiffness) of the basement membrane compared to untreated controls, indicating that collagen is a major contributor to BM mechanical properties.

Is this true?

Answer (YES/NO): YES